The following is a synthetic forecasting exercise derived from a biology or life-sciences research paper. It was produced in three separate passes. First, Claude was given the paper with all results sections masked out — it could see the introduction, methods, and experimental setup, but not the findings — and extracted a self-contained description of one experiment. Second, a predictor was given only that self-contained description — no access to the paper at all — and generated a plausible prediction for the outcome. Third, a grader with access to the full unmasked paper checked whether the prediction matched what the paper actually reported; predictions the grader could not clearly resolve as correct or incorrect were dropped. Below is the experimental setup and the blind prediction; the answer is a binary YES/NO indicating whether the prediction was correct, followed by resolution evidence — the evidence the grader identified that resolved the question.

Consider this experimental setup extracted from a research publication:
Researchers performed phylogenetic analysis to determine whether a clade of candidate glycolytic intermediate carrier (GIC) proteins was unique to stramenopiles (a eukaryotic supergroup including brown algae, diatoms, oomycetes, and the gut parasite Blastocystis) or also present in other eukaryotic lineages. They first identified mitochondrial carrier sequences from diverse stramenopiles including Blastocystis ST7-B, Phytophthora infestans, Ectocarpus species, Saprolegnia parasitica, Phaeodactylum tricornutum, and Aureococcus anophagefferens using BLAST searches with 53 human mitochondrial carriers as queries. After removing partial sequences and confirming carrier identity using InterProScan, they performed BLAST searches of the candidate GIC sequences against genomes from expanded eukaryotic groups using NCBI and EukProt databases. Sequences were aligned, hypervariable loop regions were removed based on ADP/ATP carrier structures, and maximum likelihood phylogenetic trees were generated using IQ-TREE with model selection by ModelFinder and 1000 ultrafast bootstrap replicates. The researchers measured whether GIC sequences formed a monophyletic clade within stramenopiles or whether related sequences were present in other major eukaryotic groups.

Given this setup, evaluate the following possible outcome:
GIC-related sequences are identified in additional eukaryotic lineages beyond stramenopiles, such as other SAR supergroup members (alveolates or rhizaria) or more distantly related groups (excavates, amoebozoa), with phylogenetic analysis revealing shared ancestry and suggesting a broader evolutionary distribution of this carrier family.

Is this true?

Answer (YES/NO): NO